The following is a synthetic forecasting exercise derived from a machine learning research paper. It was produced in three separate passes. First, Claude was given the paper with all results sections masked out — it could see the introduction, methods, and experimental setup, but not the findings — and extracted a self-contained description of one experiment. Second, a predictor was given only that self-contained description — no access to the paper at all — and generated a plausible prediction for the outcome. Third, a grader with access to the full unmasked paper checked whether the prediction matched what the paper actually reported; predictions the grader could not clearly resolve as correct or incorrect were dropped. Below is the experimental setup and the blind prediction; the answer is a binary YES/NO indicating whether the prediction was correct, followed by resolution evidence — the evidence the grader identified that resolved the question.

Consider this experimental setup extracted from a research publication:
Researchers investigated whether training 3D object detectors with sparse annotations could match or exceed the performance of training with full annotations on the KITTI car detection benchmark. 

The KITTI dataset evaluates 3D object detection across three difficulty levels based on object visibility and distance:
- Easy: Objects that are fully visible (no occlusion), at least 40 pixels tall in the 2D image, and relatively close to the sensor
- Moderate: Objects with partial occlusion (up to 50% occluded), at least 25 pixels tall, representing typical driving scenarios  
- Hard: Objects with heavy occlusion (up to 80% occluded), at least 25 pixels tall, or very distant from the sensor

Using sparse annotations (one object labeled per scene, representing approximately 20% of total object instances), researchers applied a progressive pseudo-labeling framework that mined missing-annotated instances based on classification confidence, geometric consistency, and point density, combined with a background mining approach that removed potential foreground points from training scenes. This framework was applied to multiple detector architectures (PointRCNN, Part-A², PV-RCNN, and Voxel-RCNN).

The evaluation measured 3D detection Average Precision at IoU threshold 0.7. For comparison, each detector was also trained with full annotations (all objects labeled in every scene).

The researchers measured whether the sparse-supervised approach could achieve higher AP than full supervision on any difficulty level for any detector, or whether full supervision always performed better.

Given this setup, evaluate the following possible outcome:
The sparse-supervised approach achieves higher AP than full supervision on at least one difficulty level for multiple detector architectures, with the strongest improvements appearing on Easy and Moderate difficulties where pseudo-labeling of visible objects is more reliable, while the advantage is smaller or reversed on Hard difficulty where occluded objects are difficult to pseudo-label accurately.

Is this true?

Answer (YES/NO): NO